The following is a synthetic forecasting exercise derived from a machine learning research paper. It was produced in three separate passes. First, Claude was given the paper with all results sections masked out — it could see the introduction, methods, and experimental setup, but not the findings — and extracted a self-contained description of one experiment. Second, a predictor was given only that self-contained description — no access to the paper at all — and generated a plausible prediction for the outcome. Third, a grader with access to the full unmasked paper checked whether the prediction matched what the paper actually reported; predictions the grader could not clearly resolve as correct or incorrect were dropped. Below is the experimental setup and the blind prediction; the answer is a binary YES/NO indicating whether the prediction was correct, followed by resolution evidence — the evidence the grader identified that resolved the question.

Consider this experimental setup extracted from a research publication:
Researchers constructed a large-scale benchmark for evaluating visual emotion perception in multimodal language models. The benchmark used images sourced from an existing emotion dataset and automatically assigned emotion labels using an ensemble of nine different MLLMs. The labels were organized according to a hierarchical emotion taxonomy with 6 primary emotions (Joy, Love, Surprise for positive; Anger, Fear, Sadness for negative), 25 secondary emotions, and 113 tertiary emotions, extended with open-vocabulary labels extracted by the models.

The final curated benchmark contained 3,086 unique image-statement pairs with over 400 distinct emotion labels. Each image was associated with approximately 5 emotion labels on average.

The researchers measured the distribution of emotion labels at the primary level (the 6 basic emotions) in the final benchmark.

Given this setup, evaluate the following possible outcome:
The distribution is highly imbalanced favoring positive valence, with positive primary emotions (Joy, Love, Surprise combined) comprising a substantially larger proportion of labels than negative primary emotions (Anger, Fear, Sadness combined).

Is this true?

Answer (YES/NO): YES